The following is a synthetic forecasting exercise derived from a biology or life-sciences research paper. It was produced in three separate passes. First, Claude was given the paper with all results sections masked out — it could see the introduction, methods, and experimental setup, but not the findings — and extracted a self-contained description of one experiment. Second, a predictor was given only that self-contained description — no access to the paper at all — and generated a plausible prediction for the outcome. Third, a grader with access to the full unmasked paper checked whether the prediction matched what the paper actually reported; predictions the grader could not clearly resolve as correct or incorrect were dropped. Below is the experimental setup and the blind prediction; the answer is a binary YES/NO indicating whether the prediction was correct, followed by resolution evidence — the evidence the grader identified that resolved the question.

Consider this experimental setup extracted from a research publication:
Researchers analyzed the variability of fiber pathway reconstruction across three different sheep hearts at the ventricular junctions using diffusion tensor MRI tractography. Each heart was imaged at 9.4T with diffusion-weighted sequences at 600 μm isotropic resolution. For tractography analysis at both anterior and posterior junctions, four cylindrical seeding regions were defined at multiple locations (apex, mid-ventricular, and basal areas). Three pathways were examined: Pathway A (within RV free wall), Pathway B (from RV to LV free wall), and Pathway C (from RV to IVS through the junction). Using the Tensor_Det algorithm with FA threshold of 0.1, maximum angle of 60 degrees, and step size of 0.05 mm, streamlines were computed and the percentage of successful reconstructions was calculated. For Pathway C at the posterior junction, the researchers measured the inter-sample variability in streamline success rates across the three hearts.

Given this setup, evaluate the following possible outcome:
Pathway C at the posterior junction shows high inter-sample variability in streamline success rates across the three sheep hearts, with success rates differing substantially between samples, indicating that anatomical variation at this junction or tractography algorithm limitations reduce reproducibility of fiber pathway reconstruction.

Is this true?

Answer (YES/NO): YES